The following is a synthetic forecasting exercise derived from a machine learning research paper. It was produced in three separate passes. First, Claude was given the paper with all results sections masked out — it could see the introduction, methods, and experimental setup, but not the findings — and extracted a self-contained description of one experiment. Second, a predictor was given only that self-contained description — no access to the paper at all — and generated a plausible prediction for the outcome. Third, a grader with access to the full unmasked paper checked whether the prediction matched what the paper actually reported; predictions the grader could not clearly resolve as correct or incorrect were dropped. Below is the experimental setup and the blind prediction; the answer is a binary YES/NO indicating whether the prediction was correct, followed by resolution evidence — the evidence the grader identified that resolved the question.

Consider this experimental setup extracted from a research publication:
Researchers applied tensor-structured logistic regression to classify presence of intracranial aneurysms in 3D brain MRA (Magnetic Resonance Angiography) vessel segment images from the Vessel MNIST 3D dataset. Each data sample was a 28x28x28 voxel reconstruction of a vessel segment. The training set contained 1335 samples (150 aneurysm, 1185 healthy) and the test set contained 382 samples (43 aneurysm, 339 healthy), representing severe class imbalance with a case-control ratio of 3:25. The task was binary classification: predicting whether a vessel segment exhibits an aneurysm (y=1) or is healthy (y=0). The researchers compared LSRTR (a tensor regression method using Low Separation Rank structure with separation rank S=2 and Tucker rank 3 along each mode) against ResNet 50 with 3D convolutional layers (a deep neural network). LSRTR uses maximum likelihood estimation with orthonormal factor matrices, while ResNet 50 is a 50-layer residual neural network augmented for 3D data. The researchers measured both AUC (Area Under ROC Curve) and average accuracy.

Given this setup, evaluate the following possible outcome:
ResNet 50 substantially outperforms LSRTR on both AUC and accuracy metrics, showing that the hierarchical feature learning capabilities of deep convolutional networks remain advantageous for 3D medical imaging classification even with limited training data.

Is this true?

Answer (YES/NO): NO